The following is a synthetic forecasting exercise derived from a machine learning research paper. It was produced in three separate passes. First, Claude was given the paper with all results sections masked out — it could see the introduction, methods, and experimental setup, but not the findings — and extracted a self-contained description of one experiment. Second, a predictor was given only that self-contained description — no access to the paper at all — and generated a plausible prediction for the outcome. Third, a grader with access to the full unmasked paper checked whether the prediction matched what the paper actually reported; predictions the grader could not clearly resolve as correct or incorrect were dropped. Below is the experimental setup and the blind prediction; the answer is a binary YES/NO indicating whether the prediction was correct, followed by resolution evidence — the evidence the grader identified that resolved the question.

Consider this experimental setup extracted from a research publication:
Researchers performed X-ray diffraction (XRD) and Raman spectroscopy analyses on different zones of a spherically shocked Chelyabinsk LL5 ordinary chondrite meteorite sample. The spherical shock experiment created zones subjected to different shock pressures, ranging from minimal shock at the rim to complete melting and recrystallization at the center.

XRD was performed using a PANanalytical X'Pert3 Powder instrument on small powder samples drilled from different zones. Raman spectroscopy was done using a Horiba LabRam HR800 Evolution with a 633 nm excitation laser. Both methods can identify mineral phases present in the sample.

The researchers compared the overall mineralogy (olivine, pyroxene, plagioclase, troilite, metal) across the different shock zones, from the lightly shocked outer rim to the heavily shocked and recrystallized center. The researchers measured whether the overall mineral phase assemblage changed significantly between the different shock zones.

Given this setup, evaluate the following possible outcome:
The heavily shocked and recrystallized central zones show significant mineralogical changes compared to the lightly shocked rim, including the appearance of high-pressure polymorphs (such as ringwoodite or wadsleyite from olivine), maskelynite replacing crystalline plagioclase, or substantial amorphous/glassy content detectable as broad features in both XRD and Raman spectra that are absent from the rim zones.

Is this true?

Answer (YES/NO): NO